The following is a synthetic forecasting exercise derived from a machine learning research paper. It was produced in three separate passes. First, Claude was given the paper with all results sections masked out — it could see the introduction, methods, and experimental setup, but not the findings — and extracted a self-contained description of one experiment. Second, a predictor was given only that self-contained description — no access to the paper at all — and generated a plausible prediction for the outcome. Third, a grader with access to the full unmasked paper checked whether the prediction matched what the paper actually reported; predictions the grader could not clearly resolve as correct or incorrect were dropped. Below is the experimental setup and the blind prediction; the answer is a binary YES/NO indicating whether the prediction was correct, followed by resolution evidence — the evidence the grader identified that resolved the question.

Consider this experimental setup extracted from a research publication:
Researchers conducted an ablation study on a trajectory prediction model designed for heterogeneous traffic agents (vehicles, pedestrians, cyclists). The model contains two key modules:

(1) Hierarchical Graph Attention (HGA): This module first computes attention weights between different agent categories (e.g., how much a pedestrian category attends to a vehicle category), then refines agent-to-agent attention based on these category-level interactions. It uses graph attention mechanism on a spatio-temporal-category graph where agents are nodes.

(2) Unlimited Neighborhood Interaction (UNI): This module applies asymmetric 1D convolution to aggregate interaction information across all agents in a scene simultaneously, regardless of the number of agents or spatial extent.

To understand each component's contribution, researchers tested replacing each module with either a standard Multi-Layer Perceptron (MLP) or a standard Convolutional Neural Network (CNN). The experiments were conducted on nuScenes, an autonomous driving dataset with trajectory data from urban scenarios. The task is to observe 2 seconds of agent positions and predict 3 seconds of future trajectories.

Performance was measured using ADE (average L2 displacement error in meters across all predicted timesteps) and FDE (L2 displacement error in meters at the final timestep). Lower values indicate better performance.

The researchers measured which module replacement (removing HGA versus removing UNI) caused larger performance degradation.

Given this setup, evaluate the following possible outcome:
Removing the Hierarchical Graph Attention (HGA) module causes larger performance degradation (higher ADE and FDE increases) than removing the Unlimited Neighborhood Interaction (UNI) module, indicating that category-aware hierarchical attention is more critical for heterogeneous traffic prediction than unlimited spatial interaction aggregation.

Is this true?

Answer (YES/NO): NO